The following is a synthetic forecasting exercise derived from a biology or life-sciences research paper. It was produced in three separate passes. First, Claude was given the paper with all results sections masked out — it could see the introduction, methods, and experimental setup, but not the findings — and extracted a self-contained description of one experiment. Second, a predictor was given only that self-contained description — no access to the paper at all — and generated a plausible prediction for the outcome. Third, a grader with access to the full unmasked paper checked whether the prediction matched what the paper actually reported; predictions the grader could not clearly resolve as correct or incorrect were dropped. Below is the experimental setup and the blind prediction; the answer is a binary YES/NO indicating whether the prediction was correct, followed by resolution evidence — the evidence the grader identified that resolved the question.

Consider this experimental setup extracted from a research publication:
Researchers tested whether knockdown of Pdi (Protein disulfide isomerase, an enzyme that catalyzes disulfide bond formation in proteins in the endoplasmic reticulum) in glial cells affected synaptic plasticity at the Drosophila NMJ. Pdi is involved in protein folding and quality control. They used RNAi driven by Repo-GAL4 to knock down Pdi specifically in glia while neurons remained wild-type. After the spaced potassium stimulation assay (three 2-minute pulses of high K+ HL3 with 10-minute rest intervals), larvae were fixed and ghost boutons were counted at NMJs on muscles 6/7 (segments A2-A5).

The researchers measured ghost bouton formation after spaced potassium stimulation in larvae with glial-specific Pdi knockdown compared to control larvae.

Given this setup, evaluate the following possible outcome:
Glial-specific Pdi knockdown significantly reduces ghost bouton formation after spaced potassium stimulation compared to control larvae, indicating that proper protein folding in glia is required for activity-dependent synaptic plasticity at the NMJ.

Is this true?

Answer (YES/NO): YES